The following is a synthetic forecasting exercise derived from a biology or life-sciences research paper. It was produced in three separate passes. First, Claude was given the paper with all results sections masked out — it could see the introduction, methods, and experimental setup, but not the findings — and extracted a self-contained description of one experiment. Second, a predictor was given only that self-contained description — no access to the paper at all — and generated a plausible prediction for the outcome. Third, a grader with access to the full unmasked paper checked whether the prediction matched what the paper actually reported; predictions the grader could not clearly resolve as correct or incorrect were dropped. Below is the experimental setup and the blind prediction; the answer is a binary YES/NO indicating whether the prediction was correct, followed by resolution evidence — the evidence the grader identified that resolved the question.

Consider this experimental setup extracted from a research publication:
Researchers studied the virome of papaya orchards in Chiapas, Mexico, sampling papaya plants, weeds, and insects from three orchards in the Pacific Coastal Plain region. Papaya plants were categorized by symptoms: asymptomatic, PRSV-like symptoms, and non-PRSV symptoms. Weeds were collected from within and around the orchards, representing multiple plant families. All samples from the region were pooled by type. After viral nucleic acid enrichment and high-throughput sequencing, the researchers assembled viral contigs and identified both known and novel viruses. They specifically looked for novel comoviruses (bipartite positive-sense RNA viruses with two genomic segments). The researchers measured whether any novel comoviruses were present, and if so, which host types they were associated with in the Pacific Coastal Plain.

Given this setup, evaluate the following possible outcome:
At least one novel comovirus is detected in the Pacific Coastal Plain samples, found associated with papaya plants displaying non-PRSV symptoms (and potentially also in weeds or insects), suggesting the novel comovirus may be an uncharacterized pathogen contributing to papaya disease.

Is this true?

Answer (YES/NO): NO